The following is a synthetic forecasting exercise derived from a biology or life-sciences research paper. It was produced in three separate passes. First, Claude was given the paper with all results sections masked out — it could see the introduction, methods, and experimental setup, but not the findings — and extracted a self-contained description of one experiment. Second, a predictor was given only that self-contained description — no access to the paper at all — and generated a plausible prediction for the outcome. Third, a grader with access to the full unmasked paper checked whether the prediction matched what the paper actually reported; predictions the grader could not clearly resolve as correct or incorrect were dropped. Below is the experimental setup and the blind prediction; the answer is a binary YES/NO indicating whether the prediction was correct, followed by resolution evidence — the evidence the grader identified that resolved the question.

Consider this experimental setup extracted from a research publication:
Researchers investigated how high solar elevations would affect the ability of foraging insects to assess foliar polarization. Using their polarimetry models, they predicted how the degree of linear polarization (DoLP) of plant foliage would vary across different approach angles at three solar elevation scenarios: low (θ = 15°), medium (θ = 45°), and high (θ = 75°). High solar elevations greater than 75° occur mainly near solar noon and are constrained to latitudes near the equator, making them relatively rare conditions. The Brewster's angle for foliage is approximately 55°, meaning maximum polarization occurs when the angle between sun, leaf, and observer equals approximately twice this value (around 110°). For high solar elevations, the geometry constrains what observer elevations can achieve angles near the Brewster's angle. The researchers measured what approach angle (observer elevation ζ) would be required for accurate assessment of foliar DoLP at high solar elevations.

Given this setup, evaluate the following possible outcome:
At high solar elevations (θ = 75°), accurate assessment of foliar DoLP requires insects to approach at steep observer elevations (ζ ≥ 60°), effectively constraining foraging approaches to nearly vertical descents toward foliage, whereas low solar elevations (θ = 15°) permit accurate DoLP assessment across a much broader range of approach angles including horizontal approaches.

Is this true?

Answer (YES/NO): NO